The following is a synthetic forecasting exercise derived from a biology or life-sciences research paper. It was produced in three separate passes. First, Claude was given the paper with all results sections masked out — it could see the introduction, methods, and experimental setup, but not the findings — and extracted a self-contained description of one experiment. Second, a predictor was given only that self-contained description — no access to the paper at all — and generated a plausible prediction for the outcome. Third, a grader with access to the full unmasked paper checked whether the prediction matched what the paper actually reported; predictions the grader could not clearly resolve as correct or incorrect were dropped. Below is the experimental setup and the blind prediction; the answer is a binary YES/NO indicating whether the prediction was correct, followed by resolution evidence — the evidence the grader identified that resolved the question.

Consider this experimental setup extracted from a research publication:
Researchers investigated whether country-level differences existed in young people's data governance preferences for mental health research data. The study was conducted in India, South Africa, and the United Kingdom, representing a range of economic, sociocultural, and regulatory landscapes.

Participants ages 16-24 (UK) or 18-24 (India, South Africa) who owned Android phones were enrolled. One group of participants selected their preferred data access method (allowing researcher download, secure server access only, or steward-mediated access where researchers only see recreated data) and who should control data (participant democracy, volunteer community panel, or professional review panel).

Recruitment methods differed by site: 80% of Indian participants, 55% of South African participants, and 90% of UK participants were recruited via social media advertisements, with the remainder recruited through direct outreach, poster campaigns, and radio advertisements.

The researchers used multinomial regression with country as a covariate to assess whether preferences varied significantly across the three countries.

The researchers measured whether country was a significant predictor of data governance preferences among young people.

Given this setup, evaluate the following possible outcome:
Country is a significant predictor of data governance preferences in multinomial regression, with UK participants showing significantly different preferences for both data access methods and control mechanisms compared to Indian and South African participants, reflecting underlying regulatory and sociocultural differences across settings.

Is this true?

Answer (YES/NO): NO